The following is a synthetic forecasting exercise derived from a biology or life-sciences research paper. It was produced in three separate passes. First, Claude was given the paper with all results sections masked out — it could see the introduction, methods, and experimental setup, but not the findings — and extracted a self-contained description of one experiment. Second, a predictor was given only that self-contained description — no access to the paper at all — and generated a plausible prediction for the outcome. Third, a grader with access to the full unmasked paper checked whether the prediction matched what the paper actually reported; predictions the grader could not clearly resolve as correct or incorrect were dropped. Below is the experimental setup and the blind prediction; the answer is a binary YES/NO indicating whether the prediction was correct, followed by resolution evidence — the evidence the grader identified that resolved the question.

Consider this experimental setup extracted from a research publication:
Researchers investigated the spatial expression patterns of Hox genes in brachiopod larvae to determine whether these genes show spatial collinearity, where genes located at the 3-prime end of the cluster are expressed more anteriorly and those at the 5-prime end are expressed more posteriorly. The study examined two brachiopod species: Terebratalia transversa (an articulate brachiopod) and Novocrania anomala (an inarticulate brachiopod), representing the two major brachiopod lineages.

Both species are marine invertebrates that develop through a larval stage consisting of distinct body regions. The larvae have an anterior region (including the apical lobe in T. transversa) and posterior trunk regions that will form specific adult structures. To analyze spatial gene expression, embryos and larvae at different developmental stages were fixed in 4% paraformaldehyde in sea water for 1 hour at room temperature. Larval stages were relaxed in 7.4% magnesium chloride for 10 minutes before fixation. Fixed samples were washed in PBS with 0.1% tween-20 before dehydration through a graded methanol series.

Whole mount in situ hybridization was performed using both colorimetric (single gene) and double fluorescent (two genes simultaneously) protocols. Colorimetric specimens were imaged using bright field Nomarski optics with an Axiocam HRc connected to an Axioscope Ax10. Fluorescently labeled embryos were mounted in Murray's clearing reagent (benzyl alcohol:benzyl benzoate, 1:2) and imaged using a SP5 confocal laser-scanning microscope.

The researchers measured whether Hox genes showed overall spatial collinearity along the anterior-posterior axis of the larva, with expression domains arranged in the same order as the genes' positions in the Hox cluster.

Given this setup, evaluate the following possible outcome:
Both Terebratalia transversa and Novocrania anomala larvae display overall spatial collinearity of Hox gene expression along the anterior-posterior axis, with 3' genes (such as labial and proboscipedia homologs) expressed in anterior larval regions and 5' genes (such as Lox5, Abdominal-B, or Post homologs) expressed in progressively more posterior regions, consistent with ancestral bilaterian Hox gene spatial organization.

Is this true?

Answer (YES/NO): NO